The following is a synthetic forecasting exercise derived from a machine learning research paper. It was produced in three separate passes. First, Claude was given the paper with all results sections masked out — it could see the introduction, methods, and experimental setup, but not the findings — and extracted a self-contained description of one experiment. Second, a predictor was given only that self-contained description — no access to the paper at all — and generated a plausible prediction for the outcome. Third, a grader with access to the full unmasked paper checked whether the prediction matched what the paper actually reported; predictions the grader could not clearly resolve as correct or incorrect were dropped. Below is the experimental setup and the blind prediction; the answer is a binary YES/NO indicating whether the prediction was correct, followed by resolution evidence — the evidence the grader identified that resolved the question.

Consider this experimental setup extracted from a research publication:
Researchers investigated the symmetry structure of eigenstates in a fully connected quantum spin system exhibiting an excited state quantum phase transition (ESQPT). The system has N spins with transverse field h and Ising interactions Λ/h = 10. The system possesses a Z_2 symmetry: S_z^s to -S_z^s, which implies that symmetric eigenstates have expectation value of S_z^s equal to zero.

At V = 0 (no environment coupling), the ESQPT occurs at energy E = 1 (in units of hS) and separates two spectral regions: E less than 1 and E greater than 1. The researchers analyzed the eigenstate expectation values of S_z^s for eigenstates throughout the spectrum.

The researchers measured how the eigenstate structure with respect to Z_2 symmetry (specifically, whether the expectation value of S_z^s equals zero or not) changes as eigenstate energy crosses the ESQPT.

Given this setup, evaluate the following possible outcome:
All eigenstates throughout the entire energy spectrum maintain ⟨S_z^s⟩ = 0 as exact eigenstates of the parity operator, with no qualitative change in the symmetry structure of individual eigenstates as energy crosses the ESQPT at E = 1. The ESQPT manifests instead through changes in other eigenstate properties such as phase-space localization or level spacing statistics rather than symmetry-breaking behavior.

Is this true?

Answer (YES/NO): NO